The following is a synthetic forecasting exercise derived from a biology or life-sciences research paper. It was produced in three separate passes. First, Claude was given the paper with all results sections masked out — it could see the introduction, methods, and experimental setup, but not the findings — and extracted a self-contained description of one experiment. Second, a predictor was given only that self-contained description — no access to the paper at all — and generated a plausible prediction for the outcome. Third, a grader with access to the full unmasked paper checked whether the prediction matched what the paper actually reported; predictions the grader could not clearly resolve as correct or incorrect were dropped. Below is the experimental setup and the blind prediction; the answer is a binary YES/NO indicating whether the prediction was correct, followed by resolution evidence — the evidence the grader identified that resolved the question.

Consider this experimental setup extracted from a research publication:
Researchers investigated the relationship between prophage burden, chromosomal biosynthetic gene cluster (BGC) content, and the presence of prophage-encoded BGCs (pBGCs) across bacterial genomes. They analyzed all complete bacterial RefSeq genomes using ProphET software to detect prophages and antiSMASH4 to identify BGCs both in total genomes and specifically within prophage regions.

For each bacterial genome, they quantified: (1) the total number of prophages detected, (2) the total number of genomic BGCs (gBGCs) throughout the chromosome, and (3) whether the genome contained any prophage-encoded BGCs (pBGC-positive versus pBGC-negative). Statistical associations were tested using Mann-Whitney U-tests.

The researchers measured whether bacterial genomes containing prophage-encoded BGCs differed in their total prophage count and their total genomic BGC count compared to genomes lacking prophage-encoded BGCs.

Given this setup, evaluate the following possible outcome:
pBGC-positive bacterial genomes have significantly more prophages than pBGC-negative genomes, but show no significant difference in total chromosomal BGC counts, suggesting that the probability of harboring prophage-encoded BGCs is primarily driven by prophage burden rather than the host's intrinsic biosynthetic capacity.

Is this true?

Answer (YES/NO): NO